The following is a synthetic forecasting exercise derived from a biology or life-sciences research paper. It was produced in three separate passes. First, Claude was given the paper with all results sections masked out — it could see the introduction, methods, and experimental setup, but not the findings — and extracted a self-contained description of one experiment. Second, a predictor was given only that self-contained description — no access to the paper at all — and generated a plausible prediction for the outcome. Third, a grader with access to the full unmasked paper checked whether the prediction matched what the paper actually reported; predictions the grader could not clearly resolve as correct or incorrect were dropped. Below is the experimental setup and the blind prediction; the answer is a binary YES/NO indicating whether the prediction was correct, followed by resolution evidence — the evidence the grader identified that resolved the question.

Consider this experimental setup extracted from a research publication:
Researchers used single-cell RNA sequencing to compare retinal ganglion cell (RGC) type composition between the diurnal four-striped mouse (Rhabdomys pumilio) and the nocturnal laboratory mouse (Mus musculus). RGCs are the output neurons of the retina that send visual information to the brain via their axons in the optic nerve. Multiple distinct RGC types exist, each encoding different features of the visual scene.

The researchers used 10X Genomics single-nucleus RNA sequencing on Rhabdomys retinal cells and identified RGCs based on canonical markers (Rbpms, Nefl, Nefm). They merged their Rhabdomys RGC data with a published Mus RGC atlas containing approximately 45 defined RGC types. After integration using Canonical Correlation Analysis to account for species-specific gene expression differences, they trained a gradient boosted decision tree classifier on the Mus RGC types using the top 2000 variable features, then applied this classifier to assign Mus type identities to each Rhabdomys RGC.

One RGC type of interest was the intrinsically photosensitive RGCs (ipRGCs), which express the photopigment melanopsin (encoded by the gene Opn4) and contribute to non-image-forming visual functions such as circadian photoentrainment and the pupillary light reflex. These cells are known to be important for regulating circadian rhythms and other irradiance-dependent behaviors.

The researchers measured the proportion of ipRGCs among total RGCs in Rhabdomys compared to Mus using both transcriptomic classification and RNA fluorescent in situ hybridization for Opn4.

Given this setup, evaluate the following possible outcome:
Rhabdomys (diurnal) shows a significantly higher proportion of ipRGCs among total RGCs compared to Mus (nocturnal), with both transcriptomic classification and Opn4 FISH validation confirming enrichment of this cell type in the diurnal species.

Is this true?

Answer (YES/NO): NO